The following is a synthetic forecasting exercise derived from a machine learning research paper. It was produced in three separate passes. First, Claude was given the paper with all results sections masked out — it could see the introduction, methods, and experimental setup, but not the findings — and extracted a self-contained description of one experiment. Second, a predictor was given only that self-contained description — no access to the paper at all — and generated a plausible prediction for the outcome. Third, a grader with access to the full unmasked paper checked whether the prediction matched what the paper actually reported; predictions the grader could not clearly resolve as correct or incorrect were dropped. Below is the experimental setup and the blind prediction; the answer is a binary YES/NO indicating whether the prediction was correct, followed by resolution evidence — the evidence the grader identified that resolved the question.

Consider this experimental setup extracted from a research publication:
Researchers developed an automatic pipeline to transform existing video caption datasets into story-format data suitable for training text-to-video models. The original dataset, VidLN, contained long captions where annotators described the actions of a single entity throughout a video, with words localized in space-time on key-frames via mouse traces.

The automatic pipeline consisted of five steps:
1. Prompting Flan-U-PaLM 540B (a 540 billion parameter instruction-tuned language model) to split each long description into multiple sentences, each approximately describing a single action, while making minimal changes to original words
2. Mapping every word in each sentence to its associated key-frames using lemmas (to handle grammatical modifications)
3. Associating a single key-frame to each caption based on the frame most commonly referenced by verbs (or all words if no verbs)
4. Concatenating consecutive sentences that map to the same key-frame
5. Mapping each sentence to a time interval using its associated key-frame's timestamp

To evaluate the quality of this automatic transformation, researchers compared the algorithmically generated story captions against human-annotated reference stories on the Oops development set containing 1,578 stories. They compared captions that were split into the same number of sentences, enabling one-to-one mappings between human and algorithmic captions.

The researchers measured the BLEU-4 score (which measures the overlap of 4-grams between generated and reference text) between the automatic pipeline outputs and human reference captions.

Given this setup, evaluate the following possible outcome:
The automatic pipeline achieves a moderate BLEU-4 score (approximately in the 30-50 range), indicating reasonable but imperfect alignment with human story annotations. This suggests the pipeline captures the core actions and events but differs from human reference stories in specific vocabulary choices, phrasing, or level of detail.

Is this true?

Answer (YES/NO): NO